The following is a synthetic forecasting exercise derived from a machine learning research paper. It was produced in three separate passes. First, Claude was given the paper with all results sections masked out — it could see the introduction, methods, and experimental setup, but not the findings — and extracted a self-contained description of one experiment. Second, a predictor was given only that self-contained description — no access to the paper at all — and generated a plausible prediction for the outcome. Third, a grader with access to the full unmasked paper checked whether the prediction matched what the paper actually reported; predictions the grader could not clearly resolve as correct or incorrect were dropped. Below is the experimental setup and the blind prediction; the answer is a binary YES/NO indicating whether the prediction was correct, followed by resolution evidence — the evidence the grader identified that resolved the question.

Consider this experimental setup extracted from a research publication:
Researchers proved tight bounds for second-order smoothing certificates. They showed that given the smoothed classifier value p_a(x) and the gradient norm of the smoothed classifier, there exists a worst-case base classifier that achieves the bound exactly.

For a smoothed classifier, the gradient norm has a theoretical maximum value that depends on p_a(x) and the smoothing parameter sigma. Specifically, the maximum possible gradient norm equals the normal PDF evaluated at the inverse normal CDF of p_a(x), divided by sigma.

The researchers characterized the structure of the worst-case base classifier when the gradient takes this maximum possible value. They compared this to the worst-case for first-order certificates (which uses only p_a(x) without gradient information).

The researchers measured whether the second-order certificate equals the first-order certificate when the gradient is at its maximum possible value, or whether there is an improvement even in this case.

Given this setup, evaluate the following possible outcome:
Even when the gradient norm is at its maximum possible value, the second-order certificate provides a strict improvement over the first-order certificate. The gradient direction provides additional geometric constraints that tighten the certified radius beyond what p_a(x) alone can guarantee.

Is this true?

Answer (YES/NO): NO